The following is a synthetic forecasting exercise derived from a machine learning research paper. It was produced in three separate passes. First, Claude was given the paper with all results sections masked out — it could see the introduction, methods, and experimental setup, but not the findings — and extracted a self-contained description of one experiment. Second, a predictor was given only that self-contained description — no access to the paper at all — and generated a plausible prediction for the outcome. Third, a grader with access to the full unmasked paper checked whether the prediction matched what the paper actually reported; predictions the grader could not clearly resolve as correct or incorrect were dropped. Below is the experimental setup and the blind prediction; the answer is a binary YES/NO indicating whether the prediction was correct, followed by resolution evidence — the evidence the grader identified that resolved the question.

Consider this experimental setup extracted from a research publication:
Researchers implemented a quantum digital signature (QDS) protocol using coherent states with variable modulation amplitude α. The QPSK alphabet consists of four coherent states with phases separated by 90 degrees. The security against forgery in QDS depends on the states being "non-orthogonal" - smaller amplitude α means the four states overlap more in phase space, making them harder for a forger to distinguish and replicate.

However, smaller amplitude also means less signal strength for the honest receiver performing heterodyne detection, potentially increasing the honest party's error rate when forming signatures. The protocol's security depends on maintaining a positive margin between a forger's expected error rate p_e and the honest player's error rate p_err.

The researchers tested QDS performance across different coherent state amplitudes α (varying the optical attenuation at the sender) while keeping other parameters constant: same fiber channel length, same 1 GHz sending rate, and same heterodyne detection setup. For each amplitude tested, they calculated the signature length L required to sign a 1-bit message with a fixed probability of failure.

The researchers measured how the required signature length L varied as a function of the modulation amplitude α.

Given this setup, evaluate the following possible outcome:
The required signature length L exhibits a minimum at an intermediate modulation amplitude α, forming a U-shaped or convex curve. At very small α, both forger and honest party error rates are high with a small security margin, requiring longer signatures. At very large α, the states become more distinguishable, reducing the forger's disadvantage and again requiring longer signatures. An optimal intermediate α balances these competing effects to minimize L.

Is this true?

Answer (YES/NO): NO